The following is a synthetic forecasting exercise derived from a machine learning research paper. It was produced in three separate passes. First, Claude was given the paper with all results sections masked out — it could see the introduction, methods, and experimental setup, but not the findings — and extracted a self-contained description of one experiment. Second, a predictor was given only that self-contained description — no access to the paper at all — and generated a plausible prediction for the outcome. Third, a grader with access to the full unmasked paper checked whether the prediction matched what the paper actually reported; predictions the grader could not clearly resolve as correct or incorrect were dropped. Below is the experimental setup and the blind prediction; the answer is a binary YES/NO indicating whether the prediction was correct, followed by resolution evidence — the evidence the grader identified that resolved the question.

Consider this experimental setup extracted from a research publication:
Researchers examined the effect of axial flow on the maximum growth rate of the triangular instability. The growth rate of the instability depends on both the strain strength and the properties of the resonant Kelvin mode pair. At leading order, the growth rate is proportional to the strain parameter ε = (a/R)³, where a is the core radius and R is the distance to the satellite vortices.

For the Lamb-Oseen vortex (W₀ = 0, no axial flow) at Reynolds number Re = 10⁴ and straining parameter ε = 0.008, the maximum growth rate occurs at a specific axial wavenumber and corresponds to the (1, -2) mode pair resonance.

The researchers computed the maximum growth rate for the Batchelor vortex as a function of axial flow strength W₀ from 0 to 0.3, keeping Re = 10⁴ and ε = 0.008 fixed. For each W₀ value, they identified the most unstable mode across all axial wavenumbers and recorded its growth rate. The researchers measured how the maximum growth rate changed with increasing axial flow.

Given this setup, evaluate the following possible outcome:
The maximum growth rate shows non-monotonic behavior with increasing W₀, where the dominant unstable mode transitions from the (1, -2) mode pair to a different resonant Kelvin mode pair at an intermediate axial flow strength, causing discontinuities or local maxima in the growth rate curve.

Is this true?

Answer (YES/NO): YES